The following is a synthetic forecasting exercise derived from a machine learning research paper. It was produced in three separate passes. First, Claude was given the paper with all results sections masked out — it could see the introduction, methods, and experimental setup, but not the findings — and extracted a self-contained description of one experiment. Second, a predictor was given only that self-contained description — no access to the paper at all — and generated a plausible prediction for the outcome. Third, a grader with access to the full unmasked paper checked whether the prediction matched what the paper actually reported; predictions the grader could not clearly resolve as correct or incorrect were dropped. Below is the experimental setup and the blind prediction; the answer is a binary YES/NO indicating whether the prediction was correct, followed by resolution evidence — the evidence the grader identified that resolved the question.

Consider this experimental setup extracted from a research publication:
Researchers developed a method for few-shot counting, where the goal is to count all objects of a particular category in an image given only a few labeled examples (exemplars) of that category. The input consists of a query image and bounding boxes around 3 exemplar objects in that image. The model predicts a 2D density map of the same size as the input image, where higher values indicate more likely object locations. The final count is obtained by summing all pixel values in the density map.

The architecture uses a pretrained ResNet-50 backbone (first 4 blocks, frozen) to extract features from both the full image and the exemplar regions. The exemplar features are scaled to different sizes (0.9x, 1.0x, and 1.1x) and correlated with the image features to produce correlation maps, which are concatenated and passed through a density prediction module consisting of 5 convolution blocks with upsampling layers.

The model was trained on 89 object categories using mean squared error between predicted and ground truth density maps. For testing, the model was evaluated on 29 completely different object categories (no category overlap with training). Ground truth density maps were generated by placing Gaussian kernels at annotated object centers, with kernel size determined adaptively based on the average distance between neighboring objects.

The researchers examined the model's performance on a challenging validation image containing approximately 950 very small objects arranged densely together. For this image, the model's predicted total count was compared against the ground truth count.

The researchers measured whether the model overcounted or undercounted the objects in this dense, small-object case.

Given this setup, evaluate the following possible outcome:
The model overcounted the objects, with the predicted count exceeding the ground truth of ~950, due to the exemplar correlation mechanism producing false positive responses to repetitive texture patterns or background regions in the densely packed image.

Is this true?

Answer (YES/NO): NO